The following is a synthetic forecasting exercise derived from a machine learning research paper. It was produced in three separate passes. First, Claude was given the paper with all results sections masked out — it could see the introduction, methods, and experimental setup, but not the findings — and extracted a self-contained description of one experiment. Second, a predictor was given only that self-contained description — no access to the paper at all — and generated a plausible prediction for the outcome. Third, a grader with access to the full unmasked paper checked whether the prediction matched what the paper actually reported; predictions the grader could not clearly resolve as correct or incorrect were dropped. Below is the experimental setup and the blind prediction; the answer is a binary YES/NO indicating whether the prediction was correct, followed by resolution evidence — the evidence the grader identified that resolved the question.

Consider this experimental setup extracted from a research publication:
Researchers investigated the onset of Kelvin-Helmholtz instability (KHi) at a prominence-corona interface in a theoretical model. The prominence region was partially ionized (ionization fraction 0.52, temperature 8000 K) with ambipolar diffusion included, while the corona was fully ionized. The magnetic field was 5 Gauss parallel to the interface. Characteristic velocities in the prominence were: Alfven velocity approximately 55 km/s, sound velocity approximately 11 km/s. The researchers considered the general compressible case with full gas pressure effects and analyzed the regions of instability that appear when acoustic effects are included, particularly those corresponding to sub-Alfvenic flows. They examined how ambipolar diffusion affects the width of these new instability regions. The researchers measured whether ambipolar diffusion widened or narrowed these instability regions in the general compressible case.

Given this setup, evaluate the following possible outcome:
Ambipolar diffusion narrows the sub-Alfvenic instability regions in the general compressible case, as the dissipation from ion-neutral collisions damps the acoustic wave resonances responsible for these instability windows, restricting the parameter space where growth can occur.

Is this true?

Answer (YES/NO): NO